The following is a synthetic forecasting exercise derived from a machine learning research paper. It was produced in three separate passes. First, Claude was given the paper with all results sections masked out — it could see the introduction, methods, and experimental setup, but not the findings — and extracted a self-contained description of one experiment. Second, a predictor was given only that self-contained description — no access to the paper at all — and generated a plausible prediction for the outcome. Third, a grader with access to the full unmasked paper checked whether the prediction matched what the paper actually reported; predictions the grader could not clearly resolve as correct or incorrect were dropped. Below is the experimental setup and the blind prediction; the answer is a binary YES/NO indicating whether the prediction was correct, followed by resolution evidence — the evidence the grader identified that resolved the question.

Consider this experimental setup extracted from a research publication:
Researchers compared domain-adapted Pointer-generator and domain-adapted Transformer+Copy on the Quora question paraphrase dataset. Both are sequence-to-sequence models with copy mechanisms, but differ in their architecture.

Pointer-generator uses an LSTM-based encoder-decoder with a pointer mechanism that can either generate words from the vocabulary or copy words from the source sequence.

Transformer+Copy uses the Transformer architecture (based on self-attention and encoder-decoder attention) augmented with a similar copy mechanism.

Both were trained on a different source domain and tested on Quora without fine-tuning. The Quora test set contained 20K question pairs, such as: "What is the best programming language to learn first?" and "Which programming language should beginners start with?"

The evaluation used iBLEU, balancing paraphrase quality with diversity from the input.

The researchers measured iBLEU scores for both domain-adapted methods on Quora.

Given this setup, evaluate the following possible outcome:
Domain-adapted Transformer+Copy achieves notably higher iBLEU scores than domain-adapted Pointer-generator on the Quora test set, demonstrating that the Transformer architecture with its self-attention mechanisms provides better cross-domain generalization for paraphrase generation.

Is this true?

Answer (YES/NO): YES